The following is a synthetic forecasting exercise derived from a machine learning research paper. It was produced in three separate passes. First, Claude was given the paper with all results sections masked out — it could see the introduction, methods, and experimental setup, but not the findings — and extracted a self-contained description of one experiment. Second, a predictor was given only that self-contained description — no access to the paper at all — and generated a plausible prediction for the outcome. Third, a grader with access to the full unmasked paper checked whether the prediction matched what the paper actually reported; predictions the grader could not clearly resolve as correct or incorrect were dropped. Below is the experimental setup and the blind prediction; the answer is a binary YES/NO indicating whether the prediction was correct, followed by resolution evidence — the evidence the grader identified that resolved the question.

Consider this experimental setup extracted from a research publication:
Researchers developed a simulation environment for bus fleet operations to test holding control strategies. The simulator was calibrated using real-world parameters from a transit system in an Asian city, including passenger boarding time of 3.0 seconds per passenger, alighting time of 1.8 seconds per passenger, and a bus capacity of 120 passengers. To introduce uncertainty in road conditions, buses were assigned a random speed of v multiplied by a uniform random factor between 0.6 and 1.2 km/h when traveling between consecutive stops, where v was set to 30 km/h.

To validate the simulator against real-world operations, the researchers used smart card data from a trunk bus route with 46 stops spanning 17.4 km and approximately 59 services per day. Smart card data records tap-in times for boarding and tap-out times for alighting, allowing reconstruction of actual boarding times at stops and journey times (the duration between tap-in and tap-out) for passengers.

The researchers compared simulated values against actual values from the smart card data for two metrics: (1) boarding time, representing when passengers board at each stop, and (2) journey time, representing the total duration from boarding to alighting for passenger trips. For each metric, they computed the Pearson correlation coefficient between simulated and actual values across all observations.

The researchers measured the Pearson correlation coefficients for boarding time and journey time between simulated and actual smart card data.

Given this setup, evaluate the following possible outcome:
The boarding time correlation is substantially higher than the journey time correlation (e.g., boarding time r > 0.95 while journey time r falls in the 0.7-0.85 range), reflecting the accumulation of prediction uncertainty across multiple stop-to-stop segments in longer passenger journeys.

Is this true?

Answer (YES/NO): NO